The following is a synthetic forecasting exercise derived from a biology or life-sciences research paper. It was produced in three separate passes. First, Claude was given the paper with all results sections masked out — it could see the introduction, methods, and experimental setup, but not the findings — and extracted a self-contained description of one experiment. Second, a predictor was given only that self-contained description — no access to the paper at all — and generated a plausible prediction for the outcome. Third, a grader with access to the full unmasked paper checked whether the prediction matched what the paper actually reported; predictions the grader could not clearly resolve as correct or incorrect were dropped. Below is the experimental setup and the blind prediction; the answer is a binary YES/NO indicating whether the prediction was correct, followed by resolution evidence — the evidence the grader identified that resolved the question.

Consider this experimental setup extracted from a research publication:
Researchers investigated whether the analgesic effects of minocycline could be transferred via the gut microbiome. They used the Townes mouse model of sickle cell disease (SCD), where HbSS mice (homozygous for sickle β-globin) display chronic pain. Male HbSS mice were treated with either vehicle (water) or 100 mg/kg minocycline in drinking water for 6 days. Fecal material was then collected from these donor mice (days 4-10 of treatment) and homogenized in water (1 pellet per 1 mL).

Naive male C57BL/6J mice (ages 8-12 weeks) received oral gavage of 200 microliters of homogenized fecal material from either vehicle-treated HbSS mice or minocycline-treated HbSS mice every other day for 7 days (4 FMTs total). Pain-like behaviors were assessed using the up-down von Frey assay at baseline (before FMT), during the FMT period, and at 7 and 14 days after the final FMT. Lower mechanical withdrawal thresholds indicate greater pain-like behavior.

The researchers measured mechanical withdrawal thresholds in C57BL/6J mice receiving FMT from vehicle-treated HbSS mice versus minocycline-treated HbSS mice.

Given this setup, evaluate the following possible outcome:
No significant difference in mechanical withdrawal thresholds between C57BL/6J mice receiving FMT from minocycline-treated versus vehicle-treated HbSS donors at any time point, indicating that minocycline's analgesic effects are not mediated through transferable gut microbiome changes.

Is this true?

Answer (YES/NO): NO